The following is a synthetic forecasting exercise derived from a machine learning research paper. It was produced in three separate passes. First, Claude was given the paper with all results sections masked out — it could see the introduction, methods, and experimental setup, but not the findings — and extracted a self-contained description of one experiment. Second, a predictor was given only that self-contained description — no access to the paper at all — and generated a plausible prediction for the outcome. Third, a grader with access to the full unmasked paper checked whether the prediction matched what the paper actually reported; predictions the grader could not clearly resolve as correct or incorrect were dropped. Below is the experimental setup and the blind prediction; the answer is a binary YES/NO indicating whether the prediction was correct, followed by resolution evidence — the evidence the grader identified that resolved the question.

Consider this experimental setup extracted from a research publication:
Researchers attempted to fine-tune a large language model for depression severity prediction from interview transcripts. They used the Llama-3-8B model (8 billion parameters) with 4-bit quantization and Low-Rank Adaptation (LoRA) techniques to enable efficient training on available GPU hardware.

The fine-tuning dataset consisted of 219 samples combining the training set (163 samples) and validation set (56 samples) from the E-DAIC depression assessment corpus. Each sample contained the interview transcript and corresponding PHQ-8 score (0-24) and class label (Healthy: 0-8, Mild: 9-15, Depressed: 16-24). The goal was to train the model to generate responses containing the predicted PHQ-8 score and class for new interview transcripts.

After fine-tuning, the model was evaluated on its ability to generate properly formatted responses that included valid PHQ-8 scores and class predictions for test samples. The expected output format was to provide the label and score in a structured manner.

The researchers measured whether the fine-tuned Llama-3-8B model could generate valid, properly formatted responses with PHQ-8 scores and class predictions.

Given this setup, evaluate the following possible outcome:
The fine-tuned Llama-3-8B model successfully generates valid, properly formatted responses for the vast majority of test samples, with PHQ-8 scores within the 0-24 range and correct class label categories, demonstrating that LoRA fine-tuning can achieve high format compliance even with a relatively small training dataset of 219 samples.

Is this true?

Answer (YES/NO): NO